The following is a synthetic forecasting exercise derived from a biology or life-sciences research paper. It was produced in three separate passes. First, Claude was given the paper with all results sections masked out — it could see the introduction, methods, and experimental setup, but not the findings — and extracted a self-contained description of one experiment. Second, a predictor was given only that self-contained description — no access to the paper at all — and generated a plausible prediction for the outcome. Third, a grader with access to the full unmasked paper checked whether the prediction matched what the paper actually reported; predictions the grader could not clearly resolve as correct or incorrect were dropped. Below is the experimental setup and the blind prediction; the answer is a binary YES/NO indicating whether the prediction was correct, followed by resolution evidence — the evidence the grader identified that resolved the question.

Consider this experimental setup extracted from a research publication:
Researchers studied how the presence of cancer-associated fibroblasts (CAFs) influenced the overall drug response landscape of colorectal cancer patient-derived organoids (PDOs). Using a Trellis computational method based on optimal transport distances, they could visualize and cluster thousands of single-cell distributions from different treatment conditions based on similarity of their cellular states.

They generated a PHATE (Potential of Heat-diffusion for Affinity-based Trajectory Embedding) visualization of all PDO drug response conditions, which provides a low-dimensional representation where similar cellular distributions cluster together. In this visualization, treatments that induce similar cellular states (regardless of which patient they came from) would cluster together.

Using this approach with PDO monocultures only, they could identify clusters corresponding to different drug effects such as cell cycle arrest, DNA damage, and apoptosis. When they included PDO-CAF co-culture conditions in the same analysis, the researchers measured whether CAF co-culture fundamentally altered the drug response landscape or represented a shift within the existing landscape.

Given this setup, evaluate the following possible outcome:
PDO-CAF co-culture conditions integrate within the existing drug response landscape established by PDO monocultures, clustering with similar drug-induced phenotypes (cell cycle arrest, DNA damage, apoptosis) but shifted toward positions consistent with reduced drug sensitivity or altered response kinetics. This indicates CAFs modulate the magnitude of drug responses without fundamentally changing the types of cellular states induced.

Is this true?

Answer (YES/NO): YES